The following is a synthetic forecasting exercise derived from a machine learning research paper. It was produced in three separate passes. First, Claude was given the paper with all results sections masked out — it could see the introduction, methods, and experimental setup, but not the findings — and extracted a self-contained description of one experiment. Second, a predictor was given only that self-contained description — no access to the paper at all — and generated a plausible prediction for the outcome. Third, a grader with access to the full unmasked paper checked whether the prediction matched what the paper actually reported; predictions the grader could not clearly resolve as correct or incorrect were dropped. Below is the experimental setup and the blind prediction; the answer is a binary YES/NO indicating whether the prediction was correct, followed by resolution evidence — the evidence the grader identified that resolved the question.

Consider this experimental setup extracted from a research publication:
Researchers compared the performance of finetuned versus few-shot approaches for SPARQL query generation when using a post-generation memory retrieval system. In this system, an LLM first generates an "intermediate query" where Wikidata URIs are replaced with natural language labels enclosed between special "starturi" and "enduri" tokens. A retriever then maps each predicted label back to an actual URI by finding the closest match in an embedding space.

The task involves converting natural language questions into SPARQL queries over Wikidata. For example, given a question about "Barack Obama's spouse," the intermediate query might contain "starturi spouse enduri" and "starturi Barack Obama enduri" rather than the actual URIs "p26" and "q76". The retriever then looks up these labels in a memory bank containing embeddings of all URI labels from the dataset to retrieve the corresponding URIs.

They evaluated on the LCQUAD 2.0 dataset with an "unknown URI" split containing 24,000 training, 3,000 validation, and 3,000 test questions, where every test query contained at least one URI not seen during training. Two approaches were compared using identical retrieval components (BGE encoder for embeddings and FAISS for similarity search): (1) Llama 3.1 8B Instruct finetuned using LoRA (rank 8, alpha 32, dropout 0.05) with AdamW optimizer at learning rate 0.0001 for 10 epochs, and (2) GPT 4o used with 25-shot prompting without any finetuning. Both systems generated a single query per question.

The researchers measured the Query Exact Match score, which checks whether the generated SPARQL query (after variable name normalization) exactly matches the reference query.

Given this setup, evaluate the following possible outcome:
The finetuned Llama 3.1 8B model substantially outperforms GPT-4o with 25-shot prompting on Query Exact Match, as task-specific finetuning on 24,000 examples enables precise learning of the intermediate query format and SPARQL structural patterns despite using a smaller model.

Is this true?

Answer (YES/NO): YES